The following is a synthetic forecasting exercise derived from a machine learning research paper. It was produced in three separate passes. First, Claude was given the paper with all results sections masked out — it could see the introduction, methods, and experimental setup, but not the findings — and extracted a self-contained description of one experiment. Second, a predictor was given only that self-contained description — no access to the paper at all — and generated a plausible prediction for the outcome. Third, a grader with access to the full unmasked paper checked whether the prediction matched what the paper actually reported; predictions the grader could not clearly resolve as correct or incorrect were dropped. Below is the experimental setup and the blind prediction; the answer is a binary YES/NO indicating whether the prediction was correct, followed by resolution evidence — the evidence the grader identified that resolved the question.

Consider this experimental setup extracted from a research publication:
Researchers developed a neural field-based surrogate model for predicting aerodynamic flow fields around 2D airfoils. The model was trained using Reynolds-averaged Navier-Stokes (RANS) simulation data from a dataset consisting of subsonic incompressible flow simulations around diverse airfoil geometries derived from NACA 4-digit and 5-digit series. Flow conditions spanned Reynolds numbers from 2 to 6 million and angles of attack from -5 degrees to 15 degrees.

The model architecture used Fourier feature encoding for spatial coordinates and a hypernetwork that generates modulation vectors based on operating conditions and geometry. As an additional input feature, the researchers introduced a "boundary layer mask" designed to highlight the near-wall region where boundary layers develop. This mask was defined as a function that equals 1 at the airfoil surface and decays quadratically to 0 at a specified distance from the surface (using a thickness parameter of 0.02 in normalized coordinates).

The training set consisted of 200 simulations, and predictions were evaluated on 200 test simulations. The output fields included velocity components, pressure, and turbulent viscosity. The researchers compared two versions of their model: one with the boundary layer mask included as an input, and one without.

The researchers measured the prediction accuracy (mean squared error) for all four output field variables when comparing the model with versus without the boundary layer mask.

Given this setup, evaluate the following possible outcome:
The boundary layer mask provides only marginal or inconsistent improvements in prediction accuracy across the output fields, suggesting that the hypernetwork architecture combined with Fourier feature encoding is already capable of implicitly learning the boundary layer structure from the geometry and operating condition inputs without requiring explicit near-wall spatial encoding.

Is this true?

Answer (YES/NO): NO